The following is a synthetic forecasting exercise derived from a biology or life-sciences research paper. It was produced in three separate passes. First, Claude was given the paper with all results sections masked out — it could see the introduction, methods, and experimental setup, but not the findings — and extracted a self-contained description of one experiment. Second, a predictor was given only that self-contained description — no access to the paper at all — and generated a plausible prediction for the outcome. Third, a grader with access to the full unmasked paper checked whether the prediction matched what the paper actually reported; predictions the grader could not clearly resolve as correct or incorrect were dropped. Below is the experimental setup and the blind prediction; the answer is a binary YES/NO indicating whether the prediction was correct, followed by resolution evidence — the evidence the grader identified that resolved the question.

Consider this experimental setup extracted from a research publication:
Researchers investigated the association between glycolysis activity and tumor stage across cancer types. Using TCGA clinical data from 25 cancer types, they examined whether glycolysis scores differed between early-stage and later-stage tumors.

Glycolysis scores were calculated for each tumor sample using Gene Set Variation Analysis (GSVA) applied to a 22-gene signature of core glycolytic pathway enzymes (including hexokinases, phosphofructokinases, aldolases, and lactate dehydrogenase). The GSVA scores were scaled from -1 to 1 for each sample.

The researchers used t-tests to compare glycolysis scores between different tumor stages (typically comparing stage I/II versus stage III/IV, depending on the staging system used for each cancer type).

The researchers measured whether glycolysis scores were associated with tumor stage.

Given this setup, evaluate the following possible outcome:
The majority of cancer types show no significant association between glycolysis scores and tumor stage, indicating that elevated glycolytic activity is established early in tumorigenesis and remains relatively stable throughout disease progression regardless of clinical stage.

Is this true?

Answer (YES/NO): NO